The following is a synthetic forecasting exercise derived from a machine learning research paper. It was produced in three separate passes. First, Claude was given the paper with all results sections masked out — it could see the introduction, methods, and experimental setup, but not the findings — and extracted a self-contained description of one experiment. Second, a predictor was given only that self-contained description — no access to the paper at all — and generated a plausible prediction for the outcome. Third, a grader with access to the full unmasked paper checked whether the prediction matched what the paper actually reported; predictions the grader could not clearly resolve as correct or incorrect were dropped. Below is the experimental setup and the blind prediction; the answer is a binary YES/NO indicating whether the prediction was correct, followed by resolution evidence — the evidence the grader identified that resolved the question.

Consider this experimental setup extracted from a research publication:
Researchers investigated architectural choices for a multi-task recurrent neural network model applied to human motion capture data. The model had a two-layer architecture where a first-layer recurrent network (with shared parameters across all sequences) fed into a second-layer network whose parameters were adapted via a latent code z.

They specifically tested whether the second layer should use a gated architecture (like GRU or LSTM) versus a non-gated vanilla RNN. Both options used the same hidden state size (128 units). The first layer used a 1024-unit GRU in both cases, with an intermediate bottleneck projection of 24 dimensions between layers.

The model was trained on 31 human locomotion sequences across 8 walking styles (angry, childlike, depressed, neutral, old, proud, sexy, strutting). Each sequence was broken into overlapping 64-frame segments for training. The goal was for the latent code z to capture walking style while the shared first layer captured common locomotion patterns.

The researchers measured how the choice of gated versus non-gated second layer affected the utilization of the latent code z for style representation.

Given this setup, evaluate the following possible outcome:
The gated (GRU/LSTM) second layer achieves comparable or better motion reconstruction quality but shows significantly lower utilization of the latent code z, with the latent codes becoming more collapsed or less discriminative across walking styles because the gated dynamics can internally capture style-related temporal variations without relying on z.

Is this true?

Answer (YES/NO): NO